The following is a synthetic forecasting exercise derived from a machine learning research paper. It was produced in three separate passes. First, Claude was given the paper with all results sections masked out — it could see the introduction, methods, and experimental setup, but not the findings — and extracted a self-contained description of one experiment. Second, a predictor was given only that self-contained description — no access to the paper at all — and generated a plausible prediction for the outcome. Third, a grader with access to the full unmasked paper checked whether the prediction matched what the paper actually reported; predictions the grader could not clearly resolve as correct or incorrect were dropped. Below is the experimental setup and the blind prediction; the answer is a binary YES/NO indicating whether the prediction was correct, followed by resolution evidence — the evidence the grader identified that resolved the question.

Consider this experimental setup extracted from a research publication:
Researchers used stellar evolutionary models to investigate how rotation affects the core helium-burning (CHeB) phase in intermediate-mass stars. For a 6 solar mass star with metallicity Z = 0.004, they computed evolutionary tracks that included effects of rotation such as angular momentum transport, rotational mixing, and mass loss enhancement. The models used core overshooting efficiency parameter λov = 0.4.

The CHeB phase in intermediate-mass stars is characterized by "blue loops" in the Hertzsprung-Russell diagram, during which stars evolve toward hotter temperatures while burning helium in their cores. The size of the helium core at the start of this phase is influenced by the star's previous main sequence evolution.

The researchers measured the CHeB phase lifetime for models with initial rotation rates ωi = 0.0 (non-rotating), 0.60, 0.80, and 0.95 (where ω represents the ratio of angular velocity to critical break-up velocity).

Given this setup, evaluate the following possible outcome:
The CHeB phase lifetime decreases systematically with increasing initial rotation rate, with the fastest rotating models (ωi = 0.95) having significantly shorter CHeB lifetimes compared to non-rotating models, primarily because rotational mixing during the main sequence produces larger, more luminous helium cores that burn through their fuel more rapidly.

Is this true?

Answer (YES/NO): YES